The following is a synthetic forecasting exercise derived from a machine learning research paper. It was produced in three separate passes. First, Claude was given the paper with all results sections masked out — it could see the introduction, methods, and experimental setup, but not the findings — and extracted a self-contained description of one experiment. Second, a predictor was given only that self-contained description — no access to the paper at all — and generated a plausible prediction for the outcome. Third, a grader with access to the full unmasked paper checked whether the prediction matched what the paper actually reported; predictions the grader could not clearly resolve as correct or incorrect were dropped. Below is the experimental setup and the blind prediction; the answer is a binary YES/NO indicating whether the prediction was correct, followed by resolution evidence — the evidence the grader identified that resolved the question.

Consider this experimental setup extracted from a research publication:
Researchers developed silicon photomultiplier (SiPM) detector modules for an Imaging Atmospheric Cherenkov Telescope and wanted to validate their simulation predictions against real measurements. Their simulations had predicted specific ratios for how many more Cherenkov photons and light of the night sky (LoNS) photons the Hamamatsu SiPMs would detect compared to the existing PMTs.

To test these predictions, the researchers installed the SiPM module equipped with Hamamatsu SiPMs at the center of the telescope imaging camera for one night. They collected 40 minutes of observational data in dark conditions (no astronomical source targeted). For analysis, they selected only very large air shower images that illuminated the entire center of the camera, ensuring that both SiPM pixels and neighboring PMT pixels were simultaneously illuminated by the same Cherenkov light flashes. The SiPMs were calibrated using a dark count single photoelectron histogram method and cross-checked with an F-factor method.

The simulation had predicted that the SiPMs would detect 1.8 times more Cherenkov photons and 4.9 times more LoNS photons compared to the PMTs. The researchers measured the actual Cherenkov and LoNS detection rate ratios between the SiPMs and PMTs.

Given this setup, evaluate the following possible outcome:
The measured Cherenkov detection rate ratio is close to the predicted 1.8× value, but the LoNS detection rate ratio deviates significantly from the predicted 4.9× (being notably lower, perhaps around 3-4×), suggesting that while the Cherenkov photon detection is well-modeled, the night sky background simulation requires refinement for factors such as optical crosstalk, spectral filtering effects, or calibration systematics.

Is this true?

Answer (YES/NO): NO